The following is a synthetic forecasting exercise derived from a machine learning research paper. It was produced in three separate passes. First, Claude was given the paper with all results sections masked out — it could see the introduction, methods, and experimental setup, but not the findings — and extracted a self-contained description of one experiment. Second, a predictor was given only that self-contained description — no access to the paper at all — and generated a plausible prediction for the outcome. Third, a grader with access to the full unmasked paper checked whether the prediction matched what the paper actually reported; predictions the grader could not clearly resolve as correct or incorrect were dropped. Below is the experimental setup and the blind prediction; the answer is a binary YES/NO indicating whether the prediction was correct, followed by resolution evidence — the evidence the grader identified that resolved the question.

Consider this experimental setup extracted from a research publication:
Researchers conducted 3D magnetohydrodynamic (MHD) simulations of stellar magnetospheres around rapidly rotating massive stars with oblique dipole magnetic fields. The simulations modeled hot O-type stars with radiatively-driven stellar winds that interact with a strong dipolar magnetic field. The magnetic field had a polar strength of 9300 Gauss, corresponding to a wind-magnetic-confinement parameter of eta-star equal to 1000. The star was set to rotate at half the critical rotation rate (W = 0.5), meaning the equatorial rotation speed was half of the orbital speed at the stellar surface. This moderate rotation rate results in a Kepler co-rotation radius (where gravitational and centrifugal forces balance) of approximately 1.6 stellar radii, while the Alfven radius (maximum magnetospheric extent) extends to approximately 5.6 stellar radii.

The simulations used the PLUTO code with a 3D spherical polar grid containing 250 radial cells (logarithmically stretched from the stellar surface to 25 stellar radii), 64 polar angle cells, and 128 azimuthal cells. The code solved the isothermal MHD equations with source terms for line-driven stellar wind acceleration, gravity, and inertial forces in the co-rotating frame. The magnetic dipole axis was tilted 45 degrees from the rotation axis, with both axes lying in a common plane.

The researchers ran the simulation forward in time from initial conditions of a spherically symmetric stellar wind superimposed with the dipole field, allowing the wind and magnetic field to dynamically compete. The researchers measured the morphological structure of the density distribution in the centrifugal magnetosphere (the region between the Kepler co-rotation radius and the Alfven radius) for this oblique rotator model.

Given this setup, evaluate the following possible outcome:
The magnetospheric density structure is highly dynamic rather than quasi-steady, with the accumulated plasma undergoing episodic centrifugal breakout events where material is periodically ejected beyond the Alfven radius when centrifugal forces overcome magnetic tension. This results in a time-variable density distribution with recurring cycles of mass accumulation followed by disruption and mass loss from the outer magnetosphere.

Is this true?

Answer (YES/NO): NO